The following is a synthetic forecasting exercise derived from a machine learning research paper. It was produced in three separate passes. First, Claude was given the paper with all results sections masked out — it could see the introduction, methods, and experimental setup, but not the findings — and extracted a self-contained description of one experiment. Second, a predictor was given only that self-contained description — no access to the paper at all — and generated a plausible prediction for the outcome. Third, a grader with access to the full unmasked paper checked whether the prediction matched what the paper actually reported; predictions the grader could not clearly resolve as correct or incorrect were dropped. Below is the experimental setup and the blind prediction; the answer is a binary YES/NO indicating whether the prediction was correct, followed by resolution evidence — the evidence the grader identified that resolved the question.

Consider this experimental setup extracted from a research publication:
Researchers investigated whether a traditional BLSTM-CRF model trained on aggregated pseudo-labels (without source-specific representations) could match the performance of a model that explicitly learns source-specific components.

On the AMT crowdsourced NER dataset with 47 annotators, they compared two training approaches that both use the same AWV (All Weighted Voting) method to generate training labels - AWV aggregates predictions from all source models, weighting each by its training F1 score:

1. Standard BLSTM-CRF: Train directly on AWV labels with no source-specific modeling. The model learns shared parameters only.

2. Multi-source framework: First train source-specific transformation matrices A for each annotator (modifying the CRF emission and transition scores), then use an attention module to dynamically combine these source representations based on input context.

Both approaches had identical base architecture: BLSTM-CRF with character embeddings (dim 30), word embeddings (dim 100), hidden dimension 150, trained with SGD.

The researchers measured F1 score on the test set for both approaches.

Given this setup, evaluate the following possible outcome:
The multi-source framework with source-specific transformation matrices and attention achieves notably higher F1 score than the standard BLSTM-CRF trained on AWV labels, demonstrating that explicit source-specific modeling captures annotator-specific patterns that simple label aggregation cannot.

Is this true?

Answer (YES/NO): YES